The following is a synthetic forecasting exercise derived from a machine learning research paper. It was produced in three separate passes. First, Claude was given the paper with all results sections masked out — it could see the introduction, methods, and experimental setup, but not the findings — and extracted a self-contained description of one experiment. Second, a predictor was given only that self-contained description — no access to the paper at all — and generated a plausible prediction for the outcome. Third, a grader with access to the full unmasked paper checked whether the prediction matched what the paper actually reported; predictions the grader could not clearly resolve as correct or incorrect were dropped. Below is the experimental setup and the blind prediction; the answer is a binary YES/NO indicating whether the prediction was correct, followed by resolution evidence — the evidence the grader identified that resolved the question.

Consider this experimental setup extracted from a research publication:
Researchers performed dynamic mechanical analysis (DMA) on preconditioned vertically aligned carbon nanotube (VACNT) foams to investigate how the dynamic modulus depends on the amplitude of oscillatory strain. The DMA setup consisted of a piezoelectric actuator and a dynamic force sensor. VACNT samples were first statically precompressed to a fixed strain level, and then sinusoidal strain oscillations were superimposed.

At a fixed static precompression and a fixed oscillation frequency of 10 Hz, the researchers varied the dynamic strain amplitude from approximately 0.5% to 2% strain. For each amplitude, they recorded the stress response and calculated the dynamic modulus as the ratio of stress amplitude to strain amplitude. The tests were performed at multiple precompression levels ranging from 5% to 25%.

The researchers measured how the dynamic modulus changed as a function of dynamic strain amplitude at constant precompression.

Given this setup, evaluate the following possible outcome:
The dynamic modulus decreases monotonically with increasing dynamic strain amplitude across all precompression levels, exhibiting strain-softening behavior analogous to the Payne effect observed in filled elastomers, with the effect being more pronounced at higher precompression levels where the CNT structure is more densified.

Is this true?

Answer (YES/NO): NO